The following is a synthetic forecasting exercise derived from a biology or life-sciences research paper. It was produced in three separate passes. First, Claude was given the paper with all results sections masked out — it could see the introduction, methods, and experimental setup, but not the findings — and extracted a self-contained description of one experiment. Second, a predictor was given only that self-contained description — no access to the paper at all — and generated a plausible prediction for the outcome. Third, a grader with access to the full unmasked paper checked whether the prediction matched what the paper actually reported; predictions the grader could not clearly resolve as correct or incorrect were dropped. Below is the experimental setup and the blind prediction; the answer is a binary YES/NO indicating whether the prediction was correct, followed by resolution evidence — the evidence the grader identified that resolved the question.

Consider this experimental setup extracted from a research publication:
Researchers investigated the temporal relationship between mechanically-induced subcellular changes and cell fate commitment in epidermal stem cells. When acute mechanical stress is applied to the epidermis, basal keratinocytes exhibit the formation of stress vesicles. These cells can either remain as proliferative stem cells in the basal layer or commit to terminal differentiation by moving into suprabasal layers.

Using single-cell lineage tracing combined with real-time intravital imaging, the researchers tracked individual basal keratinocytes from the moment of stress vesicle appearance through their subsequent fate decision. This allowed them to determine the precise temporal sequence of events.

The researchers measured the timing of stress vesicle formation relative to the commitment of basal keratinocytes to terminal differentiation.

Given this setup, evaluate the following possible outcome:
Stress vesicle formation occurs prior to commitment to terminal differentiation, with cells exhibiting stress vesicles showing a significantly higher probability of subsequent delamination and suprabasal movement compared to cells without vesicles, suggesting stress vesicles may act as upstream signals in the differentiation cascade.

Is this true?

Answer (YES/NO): YES